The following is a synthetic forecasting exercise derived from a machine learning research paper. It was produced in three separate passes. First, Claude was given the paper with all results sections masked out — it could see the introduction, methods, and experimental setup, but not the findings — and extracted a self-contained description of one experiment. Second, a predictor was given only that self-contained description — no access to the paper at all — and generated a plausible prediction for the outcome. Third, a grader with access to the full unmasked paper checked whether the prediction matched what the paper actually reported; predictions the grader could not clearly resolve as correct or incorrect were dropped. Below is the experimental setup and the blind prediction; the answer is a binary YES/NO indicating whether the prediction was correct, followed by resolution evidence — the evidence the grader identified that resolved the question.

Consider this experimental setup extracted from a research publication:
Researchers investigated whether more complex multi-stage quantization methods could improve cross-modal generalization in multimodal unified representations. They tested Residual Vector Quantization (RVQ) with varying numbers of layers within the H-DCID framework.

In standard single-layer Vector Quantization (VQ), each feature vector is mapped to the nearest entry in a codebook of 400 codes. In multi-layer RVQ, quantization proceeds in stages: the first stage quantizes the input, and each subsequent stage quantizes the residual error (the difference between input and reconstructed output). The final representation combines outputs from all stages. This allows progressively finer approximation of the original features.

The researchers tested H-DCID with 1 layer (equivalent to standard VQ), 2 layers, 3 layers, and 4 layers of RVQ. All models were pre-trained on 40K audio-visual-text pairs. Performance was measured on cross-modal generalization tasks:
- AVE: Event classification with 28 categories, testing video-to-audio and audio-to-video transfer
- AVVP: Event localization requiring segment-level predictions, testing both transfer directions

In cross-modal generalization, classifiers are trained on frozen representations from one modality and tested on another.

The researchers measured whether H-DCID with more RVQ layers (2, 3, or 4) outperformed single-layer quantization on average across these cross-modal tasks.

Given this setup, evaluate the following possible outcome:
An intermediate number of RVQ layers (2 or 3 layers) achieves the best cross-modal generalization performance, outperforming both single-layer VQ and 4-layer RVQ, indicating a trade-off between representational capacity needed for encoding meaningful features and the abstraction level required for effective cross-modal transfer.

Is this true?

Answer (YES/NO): NO